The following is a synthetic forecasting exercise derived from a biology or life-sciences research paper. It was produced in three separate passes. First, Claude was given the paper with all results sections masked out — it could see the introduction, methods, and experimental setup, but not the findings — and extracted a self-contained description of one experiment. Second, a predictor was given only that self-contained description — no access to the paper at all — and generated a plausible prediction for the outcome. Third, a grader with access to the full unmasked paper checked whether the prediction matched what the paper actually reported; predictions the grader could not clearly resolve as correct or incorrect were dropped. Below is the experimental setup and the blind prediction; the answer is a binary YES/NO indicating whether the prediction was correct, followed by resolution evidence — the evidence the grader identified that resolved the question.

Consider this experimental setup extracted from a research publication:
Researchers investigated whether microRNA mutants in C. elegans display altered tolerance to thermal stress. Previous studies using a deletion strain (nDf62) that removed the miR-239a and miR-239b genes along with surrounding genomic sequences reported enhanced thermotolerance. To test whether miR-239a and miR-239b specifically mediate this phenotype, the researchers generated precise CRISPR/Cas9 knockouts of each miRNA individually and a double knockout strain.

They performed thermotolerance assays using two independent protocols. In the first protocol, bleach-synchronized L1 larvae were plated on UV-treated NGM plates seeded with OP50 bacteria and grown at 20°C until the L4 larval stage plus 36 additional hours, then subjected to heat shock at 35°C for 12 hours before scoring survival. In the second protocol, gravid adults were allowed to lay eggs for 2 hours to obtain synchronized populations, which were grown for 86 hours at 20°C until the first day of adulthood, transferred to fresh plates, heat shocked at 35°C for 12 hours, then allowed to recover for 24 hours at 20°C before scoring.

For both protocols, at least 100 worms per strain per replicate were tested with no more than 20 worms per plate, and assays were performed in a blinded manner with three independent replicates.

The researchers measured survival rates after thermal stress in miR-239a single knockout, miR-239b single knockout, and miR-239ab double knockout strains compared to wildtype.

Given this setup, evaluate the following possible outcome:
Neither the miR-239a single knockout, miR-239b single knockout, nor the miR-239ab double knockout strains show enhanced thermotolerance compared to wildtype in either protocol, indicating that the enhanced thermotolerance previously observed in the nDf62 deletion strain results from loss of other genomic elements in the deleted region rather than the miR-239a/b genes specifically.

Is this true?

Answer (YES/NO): YES